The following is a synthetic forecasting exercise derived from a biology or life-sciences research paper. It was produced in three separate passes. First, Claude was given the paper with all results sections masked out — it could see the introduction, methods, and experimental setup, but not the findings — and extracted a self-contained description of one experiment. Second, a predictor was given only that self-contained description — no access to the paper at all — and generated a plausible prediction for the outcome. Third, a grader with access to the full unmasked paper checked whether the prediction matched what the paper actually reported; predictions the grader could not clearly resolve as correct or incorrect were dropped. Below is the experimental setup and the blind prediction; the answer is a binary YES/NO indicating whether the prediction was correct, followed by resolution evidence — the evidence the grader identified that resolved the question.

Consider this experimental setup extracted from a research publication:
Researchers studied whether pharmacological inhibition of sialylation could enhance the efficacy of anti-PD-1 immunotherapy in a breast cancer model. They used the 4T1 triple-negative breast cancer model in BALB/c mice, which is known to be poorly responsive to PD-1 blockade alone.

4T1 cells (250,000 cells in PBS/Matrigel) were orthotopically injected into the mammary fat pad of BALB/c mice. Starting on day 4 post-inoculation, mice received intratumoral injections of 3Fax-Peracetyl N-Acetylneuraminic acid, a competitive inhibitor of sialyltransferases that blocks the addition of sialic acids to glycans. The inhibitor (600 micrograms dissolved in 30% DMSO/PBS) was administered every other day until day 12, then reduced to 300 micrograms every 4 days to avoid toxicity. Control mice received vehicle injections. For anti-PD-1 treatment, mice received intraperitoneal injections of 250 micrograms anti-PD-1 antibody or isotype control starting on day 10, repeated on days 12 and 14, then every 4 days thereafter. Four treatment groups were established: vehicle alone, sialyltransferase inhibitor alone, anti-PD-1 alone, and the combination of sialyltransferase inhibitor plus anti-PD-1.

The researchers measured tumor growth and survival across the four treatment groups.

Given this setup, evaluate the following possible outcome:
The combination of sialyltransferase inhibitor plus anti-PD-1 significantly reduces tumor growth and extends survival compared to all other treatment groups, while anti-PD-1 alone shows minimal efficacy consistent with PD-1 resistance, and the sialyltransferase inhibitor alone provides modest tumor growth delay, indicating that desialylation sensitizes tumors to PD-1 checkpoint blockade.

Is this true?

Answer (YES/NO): YES